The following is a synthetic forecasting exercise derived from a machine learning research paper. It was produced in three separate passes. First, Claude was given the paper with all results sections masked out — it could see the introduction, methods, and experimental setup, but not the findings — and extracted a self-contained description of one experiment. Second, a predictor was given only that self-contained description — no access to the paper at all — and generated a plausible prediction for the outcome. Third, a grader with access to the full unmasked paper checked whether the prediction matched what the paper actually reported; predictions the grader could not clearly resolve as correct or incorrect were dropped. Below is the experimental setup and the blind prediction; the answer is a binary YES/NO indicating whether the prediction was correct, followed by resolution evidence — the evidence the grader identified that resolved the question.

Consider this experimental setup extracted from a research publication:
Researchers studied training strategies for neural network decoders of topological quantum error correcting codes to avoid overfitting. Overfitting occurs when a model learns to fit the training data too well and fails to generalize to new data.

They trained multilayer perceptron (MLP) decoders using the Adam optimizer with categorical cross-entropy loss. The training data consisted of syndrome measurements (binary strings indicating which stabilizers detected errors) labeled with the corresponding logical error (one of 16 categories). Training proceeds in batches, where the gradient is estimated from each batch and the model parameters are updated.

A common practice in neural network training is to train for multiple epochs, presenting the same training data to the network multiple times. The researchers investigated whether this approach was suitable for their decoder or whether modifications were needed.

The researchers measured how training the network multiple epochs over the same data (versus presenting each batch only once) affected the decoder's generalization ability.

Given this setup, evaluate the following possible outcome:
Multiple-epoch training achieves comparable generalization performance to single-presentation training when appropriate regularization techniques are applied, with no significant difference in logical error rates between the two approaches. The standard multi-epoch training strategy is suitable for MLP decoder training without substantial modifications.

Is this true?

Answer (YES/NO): NO